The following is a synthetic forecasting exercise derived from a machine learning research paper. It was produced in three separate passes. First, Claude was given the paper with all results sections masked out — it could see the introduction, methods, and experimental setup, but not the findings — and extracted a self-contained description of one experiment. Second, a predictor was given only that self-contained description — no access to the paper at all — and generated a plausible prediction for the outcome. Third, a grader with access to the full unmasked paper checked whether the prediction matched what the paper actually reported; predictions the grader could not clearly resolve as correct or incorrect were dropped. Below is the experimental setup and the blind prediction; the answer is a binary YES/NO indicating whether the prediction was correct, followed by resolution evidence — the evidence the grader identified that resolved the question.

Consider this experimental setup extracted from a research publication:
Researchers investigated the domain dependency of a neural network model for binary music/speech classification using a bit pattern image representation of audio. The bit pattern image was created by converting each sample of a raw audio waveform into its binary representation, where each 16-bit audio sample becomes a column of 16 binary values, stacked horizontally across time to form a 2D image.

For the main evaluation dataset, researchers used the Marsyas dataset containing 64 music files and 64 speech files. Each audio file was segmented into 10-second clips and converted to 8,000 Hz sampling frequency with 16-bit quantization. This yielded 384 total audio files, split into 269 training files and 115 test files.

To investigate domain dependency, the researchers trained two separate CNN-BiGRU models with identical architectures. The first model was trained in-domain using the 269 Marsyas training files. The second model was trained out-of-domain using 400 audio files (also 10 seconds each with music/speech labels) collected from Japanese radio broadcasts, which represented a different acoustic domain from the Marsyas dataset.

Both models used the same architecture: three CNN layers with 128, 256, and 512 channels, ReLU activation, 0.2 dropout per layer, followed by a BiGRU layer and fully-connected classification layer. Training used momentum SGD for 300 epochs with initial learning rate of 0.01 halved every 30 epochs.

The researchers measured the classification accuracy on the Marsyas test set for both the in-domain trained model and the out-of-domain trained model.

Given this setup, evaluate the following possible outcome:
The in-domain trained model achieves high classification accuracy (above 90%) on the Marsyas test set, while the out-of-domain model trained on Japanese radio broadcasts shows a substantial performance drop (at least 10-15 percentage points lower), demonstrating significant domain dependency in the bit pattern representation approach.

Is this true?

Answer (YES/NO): NO